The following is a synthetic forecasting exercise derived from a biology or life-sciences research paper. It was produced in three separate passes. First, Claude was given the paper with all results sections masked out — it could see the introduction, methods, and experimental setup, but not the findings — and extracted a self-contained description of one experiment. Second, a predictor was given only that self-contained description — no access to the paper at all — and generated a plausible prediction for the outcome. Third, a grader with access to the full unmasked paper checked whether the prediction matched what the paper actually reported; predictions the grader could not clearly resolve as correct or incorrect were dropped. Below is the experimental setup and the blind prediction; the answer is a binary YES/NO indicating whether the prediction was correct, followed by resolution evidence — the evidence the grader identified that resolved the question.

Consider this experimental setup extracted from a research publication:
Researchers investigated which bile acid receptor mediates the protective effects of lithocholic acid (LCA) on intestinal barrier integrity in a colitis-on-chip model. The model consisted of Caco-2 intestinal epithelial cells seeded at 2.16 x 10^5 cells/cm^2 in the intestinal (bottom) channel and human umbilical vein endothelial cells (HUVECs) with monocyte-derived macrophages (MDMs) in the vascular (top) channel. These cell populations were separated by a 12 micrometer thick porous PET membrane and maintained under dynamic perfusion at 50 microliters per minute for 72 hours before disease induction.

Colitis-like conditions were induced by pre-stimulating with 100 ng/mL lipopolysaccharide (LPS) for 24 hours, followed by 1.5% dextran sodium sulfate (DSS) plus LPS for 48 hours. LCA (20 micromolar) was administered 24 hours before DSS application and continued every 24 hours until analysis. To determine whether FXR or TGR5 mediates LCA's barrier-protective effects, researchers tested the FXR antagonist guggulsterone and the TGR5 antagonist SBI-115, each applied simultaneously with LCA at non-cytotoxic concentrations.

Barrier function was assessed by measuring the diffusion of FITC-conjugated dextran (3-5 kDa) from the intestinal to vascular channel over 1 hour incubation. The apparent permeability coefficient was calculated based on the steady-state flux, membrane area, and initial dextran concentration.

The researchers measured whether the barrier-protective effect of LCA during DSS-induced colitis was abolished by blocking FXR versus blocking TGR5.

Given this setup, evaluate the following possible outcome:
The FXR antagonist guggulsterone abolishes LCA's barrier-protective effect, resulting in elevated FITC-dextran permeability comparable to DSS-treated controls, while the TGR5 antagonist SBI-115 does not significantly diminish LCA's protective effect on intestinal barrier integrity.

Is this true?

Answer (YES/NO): YES